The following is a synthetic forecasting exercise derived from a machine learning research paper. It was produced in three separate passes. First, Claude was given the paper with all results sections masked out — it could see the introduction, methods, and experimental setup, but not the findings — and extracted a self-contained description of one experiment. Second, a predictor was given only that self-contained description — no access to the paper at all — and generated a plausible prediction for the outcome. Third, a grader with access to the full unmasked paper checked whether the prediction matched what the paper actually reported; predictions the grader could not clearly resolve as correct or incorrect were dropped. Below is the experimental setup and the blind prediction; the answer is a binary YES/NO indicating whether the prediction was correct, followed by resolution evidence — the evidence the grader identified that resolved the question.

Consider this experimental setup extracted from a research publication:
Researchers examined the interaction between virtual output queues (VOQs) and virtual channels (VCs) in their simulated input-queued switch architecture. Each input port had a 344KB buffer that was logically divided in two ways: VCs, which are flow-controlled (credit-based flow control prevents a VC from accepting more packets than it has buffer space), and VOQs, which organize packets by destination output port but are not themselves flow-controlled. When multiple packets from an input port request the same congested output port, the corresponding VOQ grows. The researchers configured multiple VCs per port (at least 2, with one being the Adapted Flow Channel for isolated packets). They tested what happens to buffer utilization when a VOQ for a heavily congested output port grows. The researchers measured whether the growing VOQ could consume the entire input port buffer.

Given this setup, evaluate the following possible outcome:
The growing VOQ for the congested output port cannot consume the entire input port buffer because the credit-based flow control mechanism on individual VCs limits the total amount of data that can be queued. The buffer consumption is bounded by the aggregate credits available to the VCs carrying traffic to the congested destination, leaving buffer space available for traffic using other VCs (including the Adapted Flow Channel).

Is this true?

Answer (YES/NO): YES